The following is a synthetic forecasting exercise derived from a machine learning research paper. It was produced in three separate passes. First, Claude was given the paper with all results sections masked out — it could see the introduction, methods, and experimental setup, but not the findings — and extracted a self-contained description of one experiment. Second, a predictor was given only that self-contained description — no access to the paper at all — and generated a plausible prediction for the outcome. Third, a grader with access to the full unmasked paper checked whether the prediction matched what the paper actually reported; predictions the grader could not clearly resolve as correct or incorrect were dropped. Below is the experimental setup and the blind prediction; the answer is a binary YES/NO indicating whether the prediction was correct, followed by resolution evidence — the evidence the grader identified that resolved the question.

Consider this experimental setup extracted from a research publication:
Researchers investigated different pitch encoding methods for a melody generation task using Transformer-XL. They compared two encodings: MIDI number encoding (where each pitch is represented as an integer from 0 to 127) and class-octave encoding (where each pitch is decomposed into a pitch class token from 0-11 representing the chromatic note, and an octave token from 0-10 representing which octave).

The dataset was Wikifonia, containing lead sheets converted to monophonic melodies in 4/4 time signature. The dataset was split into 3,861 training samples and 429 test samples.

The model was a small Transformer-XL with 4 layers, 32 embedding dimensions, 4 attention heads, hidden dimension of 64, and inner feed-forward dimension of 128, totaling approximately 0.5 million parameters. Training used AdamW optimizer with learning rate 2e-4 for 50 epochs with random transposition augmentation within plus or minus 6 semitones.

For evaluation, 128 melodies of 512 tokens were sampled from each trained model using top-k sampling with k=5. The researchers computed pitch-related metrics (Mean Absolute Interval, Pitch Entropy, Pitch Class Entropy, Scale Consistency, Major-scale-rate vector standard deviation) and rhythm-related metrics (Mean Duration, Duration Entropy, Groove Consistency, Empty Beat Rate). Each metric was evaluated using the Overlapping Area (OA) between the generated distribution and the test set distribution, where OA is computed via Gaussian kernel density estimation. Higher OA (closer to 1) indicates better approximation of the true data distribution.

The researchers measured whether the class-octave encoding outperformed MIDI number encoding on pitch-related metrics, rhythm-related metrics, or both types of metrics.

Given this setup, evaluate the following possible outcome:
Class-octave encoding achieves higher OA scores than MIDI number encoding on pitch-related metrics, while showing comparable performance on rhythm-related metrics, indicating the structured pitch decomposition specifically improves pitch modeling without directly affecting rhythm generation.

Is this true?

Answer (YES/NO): YES